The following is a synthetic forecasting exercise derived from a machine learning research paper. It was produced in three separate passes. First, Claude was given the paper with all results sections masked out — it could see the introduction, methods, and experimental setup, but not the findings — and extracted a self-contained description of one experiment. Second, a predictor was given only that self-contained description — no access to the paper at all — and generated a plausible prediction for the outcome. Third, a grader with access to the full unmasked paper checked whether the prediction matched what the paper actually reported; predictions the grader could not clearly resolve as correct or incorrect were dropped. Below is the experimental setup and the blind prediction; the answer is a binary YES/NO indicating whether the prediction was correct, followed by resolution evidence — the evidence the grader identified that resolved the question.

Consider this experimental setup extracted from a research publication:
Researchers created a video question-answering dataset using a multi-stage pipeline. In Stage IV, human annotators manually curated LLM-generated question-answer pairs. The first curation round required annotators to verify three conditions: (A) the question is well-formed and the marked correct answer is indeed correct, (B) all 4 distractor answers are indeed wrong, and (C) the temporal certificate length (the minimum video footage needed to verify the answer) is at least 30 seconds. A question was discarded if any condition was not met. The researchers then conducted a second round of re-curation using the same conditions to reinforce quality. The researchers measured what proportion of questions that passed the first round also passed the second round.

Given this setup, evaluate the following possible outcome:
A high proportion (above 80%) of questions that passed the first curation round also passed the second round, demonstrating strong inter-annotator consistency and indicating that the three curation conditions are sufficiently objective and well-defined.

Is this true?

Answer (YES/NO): YES